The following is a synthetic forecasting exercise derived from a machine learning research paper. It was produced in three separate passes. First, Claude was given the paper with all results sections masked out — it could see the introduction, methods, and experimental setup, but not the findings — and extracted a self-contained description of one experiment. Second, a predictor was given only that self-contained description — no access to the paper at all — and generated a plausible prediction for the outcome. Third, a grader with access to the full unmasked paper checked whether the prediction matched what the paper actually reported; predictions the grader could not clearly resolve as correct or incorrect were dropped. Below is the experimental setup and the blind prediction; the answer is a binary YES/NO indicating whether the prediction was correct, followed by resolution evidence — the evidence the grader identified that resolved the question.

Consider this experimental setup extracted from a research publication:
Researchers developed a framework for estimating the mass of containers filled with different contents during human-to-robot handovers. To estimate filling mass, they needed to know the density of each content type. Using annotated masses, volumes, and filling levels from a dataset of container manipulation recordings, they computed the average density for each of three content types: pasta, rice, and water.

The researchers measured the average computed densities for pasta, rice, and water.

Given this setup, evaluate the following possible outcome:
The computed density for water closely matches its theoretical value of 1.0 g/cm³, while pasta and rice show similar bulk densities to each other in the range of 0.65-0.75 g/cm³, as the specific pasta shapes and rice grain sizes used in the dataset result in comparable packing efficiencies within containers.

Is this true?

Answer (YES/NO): NO